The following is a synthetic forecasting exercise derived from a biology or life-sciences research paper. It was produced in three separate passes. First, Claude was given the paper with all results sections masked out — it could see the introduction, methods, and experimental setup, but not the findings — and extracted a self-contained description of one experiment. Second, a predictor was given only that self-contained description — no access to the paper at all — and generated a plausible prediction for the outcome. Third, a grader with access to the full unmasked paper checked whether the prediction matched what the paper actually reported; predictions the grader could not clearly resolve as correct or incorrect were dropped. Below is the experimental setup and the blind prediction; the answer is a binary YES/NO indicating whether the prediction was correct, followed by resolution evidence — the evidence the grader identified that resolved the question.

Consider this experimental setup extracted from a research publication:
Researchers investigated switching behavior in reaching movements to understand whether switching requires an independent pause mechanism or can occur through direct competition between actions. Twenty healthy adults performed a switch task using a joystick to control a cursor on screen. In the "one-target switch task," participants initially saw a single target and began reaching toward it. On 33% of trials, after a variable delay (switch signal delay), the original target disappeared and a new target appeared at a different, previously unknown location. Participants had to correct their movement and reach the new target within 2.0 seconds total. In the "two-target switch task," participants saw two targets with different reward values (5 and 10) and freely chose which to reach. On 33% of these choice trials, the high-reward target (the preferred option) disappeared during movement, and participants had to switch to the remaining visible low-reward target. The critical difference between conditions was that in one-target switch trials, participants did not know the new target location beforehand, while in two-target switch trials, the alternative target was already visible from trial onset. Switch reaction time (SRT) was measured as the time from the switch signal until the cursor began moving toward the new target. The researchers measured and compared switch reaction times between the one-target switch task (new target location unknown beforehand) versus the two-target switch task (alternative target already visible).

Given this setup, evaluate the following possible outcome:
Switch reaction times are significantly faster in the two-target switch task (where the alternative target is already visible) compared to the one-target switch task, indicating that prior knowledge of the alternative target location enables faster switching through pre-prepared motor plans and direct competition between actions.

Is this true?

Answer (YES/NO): NO